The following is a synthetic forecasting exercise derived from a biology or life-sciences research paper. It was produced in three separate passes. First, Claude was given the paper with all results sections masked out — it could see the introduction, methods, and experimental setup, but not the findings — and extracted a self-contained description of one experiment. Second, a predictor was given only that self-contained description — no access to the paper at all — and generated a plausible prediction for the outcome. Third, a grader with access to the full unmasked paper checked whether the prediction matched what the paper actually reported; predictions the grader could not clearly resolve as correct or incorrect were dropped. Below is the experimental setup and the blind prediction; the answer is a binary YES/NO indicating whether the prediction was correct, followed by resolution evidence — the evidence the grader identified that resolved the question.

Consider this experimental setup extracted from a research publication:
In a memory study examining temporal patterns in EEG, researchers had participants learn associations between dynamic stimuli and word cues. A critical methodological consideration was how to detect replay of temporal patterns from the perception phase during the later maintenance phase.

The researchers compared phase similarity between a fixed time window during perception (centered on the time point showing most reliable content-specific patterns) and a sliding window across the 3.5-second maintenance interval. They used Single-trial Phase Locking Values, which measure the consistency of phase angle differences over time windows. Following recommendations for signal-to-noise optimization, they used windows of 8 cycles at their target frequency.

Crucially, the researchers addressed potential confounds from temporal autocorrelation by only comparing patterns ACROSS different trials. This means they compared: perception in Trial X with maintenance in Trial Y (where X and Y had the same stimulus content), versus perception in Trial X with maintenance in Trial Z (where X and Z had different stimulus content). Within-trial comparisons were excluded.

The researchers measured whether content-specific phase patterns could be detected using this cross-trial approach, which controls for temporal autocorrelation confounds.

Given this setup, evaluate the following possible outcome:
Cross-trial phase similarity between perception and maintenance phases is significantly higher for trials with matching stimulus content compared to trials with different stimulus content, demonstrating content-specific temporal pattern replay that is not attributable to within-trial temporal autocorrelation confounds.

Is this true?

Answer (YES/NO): YES